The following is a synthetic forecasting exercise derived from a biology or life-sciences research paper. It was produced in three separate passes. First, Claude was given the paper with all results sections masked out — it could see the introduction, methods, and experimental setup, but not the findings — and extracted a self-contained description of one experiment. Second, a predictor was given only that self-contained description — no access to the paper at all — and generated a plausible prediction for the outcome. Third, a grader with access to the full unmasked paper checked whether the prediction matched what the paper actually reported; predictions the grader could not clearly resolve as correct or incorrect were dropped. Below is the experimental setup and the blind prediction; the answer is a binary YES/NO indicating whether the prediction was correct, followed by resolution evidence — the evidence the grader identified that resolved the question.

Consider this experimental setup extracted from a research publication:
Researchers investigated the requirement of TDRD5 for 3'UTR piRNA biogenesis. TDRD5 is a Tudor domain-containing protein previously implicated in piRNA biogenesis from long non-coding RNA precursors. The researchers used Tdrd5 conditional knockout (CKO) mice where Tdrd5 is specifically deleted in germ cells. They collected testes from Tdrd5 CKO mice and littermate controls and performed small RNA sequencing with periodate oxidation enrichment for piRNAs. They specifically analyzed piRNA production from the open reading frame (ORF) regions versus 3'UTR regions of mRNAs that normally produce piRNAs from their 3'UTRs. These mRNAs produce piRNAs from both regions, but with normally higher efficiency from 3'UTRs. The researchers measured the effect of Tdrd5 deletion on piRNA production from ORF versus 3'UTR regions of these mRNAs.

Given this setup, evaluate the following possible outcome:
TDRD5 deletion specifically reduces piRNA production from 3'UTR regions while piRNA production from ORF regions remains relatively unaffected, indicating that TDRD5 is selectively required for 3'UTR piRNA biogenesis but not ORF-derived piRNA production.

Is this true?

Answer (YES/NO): YES